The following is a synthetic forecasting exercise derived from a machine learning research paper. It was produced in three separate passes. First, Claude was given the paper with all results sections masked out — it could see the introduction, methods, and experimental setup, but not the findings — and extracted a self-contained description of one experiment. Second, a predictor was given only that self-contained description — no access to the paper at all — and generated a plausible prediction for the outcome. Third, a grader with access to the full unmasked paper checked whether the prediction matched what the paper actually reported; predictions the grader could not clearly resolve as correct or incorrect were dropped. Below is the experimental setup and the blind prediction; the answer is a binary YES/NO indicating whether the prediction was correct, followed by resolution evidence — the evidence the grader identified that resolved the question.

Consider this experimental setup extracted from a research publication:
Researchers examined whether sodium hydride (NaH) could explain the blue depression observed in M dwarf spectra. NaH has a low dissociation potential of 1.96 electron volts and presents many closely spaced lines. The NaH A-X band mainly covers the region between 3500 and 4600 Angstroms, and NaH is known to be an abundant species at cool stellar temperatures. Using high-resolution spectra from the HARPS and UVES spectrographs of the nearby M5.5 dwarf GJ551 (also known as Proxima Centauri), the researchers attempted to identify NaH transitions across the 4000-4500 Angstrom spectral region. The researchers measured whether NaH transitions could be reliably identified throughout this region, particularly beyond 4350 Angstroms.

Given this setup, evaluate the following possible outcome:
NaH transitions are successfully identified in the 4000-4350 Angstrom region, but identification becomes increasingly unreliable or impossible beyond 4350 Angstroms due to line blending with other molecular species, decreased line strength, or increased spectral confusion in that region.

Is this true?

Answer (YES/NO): NO